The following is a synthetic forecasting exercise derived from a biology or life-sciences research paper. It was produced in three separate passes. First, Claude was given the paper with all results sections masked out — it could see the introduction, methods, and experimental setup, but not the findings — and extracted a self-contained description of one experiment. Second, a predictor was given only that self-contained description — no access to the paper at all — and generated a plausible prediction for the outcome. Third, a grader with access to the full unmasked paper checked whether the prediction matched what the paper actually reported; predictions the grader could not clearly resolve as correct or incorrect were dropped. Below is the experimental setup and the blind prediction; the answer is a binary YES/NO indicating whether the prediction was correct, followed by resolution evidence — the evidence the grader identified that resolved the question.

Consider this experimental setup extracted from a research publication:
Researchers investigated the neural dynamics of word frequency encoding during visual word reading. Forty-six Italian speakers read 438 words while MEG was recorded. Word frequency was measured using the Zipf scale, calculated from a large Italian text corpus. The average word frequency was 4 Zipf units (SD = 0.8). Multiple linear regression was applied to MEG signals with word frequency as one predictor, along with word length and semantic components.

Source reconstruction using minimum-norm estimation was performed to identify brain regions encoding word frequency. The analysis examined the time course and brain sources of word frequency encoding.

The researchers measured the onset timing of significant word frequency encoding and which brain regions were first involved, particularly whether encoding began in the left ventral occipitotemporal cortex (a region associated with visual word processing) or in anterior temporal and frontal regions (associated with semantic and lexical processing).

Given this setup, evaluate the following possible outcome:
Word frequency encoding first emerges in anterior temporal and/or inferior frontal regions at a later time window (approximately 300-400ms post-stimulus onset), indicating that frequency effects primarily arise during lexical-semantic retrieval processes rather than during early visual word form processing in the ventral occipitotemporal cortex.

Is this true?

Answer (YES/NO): NO